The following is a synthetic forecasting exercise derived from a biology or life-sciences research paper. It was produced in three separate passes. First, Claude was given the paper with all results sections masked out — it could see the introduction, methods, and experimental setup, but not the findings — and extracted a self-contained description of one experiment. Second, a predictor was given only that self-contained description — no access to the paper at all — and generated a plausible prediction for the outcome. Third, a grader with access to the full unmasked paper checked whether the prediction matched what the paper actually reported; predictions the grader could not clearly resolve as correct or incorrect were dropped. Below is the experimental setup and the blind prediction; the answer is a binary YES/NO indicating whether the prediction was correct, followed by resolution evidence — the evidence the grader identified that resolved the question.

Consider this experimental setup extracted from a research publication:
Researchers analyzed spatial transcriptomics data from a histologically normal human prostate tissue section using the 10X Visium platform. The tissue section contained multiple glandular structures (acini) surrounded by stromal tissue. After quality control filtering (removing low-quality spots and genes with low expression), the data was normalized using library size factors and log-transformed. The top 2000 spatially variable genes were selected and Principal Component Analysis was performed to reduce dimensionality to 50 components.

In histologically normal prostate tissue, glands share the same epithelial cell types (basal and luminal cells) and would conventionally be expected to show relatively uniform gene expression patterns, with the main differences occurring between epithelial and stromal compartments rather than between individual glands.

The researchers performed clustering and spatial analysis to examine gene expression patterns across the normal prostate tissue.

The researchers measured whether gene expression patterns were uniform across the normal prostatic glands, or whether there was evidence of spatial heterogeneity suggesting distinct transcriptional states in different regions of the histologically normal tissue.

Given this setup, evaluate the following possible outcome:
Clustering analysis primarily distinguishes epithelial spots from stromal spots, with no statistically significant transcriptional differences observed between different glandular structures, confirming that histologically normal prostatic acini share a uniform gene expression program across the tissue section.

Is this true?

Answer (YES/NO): NO